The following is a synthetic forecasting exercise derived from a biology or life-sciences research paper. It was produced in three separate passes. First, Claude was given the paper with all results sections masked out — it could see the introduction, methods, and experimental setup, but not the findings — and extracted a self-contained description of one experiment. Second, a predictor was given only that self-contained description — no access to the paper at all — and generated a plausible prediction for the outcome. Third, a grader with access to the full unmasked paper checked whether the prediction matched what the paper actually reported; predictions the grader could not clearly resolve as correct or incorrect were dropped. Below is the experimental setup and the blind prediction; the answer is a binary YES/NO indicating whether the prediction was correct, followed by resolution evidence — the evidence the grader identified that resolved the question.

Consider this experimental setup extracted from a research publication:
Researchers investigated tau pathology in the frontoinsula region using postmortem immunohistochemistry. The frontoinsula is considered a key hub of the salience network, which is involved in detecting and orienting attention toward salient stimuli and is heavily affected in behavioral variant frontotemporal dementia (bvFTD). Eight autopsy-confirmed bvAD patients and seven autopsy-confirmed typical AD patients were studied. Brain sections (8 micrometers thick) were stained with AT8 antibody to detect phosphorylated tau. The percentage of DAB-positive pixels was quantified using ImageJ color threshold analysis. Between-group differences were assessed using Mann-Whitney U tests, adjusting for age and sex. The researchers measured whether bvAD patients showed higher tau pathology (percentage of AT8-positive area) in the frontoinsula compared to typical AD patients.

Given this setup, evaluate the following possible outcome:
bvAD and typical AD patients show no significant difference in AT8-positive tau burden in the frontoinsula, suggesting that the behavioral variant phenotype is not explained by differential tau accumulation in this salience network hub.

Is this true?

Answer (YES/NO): YES